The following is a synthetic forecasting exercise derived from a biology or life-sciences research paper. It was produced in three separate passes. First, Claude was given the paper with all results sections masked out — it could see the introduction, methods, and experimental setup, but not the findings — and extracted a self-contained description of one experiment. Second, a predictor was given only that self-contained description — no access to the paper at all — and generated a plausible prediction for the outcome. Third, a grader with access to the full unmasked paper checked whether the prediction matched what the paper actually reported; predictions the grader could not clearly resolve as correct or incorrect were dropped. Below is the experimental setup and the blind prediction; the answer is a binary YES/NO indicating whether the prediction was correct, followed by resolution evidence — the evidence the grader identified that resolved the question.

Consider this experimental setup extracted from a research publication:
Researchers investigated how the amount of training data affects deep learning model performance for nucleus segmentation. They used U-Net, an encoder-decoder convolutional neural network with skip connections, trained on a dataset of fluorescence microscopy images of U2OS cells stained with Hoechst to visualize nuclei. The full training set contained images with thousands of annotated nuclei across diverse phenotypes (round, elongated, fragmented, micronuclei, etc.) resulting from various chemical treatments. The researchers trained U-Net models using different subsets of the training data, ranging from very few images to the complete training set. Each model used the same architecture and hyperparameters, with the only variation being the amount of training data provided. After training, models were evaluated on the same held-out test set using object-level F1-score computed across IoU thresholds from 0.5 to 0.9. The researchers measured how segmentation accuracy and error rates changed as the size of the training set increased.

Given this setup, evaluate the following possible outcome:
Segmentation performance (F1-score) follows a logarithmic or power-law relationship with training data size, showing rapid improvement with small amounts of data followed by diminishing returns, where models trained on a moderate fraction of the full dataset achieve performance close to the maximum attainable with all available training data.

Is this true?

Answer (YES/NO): YES